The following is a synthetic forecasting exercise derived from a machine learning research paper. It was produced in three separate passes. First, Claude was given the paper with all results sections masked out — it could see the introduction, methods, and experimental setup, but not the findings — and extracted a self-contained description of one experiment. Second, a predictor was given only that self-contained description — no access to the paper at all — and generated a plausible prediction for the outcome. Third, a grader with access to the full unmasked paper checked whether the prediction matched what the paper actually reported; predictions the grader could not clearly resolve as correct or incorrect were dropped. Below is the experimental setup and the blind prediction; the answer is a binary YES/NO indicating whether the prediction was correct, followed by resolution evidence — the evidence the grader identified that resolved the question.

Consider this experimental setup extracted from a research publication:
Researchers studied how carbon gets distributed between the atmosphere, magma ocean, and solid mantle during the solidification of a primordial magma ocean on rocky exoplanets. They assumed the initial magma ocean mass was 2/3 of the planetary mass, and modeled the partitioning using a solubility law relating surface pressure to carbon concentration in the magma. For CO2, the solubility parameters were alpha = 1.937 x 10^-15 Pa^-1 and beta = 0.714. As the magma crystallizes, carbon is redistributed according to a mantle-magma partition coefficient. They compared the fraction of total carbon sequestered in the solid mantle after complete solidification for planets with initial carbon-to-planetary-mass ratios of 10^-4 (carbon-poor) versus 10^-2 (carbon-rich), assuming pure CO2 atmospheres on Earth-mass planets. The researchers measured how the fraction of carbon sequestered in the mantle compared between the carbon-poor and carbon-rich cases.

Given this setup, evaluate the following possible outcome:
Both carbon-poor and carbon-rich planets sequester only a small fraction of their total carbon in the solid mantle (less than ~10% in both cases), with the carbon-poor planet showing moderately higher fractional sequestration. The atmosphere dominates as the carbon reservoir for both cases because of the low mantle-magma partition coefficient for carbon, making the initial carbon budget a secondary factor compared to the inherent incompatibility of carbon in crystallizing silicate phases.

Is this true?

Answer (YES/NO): NO